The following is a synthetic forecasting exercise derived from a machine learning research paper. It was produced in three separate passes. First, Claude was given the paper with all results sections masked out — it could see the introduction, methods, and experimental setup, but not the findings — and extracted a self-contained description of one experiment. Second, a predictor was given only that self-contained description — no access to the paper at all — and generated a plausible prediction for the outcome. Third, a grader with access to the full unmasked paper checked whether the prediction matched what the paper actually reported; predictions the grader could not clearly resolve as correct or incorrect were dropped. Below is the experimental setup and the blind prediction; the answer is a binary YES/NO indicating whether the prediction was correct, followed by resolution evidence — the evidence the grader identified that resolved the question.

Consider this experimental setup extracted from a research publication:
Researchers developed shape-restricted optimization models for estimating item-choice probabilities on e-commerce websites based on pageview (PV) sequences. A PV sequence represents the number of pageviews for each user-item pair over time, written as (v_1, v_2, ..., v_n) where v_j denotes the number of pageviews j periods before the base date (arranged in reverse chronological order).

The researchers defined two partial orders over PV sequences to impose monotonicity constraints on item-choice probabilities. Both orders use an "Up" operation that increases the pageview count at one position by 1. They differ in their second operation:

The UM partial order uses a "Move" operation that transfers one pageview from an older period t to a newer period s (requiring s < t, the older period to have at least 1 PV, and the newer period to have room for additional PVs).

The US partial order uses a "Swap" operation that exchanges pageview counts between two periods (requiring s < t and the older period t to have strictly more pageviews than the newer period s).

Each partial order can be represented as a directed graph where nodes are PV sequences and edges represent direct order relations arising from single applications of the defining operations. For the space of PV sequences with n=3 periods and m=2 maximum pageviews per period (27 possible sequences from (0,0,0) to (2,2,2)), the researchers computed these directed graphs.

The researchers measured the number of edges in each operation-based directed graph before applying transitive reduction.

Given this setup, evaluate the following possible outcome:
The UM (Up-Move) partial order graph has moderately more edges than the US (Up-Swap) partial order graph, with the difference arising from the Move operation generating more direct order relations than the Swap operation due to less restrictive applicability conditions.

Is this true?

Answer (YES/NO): YES